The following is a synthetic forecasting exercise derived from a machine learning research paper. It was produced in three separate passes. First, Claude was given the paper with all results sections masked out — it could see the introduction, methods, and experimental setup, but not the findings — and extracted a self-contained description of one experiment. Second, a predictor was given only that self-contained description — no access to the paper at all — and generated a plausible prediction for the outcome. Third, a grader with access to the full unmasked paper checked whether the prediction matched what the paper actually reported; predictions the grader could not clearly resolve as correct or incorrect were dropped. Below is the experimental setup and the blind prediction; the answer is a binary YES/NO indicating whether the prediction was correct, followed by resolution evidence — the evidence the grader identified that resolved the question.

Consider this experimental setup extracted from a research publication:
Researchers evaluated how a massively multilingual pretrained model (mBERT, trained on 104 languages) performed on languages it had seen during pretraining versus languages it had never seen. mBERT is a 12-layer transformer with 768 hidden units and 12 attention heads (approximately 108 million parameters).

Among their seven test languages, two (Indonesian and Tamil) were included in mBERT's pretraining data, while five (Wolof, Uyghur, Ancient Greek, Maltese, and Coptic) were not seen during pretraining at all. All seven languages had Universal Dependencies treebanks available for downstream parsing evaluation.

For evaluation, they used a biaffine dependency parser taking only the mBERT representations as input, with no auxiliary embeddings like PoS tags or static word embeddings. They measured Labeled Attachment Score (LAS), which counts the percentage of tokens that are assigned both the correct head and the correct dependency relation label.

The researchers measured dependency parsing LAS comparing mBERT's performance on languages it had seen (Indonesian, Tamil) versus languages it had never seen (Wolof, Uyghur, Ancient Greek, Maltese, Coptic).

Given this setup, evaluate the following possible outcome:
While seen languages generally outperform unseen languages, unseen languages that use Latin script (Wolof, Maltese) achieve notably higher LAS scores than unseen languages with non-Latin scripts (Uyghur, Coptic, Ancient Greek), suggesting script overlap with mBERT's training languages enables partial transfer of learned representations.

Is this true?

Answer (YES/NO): NO